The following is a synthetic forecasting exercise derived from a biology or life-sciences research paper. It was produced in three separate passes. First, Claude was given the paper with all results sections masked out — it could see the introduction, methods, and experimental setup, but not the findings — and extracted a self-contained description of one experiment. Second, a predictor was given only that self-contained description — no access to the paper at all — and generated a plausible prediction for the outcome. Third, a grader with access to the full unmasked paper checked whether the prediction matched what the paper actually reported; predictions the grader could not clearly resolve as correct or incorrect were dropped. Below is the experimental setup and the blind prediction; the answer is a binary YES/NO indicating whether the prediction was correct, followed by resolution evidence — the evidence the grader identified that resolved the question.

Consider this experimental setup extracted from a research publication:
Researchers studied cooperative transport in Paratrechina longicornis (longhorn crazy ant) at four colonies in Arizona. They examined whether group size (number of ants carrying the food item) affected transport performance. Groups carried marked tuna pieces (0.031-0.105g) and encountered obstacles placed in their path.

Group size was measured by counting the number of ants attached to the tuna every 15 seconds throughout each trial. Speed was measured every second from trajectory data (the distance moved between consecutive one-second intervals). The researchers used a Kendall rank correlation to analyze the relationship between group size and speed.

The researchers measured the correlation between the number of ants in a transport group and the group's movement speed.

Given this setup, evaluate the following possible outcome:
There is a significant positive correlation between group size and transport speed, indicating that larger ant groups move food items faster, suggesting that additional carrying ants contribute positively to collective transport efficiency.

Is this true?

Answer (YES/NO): YES